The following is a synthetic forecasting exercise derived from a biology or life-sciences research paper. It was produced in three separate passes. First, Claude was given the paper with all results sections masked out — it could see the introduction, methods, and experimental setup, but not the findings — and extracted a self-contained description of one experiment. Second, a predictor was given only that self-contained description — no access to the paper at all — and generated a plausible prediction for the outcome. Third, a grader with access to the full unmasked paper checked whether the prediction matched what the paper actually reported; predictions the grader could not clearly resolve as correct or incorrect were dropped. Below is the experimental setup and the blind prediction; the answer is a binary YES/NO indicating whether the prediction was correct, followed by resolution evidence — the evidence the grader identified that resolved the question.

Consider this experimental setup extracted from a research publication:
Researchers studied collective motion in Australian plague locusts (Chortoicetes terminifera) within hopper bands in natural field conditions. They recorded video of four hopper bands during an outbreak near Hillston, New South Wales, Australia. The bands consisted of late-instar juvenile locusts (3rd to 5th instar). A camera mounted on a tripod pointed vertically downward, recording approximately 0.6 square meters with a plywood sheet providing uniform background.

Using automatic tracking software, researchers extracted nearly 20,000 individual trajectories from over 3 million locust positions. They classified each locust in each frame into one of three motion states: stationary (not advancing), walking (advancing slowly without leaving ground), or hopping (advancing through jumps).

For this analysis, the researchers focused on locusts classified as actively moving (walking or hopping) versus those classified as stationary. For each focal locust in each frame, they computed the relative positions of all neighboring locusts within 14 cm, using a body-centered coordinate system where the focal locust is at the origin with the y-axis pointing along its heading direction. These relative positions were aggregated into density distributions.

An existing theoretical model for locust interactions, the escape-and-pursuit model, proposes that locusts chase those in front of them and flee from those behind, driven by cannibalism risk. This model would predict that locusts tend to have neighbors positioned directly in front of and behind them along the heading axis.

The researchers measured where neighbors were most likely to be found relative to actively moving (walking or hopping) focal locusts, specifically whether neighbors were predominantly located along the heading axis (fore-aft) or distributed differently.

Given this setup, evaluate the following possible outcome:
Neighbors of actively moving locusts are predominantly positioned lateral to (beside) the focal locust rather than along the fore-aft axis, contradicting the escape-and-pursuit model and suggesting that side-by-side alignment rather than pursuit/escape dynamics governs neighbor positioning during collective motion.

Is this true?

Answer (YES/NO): YES